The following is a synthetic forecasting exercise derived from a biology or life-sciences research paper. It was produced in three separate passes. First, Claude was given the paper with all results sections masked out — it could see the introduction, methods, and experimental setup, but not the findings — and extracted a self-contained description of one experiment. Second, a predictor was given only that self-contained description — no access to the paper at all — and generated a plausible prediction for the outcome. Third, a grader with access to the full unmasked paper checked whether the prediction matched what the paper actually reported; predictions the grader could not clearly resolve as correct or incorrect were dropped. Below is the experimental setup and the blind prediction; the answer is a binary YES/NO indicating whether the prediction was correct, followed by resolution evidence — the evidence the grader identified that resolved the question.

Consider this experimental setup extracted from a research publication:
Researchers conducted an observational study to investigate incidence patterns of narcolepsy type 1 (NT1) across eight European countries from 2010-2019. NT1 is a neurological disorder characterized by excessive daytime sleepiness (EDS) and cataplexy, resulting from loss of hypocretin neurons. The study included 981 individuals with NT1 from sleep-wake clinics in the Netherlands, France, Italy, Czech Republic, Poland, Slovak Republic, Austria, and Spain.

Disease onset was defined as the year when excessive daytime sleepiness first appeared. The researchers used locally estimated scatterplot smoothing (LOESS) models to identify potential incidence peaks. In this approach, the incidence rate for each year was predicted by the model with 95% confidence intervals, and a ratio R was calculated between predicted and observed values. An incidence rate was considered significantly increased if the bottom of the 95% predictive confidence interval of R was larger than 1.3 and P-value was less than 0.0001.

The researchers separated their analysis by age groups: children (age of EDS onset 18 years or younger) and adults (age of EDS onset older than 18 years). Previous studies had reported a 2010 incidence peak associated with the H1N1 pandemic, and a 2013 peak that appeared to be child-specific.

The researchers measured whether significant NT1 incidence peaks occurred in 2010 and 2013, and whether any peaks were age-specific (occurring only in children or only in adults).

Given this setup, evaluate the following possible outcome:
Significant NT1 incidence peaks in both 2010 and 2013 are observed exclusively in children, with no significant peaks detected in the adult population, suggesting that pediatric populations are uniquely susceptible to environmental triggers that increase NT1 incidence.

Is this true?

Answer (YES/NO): NO